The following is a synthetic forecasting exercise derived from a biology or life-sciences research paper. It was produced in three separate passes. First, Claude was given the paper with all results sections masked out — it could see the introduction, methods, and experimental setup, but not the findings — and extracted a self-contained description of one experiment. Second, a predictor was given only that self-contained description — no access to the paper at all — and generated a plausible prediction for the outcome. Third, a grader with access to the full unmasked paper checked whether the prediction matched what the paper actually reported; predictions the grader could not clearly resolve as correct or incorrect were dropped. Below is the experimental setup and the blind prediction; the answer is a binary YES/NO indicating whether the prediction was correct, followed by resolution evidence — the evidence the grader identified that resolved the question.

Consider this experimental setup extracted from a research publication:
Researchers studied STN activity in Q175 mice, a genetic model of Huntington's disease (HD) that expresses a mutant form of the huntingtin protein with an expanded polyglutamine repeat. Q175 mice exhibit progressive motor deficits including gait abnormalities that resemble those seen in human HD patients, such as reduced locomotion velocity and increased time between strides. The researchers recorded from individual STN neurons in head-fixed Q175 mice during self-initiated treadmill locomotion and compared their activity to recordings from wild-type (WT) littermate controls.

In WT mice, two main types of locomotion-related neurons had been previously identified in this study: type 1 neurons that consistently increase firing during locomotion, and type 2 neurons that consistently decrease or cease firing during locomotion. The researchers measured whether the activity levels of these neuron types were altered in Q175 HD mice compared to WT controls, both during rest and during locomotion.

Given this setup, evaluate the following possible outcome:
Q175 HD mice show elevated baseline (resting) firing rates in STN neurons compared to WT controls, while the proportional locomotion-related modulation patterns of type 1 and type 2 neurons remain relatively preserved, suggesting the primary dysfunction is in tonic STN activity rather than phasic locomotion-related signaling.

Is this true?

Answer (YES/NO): NO